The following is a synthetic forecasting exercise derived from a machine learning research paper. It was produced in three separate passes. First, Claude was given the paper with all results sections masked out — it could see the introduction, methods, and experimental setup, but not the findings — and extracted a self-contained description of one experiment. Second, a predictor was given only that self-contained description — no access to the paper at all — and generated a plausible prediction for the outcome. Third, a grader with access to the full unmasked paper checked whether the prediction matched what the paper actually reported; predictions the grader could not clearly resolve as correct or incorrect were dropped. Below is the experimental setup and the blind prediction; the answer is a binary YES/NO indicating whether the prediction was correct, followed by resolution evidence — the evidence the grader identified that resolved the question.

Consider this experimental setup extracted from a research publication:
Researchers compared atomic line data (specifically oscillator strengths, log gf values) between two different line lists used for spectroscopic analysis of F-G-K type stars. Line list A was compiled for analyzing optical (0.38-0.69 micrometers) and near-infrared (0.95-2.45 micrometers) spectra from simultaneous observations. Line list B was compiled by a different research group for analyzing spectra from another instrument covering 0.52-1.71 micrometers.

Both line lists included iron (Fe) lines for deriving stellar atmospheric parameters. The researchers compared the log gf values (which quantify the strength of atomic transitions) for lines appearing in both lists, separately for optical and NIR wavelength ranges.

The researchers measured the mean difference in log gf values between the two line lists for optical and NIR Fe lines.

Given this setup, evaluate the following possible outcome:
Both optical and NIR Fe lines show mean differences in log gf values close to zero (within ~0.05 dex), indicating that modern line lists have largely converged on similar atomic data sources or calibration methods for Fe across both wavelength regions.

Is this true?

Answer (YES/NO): NO